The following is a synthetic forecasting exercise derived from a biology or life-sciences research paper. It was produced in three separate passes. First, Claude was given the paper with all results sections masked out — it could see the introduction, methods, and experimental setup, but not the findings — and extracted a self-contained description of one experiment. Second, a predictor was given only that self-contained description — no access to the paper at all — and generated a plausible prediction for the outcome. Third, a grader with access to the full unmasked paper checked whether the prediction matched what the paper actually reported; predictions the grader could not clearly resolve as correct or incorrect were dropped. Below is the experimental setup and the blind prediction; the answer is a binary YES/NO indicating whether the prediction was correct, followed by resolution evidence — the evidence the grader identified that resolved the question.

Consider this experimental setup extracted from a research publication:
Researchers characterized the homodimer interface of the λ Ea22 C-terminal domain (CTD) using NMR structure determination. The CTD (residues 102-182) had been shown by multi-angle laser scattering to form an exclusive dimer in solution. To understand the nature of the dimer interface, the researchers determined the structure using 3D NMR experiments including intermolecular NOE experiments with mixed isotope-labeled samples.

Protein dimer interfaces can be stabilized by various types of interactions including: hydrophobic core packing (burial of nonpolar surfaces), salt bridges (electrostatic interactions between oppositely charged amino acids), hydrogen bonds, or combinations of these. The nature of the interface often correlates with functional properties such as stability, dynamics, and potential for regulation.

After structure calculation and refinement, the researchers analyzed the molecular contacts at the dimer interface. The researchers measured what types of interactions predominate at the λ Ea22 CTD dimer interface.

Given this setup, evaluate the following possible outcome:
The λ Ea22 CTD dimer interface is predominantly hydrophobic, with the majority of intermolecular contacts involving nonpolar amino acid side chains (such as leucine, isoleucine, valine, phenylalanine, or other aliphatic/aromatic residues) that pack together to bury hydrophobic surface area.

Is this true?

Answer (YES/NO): YES